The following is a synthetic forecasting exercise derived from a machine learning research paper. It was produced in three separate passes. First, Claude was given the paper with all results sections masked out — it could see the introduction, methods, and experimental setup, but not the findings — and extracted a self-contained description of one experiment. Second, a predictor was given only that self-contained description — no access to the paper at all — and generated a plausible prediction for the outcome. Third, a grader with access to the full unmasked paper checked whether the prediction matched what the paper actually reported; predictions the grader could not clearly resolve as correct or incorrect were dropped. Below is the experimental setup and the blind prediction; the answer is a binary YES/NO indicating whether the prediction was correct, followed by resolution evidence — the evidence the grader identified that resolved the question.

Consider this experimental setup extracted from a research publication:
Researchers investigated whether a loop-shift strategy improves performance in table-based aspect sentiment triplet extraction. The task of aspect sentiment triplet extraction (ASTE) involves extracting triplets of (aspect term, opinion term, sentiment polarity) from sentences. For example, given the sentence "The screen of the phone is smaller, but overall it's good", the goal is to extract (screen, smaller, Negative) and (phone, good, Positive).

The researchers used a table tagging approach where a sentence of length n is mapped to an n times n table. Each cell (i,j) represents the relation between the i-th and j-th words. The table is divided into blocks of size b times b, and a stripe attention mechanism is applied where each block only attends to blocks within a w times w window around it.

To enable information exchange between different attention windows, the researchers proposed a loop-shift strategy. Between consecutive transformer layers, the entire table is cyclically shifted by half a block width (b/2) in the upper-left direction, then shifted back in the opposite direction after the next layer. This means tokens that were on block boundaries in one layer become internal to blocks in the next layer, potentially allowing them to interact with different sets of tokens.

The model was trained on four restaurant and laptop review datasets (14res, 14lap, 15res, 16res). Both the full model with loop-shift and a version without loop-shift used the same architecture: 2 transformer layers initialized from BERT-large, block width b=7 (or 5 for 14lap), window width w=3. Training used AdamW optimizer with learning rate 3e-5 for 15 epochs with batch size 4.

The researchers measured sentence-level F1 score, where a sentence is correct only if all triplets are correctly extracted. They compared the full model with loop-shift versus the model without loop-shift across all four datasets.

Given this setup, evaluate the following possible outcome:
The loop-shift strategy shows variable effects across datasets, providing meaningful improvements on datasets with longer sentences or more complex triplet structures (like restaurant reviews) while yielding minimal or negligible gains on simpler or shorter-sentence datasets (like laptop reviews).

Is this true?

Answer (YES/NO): NO